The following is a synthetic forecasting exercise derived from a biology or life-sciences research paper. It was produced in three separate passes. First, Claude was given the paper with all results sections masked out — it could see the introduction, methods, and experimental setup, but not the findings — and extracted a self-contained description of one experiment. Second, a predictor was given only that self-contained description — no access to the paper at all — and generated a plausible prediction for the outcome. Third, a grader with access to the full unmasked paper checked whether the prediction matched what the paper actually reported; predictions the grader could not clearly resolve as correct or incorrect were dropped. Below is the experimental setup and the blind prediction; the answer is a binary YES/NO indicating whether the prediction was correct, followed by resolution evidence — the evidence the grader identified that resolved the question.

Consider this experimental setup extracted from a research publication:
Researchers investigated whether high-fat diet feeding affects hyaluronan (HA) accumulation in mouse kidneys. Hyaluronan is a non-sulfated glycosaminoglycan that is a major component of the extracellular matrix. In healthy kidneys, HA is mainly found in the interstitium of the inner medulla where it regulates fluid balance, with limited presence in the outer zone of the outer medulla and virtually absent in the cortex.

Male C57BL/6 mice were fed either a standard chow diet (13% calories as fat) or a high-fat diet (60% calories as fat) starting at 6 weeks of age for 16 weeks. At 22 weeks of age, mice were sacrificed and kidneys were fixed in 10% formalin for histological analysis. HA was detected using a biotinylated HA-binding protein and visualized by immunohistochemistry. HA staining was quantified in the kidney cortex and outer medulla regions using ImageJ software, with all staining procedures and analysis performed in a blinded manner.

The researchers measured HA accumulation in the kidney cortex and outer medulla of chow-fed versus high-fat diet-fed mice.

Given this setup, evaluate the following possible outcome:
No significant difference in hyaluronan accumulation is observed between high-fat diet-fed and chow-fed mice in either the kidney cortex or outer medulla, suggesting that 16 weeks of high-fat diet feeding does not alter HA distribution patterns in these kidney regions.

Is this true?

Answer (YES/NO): NO